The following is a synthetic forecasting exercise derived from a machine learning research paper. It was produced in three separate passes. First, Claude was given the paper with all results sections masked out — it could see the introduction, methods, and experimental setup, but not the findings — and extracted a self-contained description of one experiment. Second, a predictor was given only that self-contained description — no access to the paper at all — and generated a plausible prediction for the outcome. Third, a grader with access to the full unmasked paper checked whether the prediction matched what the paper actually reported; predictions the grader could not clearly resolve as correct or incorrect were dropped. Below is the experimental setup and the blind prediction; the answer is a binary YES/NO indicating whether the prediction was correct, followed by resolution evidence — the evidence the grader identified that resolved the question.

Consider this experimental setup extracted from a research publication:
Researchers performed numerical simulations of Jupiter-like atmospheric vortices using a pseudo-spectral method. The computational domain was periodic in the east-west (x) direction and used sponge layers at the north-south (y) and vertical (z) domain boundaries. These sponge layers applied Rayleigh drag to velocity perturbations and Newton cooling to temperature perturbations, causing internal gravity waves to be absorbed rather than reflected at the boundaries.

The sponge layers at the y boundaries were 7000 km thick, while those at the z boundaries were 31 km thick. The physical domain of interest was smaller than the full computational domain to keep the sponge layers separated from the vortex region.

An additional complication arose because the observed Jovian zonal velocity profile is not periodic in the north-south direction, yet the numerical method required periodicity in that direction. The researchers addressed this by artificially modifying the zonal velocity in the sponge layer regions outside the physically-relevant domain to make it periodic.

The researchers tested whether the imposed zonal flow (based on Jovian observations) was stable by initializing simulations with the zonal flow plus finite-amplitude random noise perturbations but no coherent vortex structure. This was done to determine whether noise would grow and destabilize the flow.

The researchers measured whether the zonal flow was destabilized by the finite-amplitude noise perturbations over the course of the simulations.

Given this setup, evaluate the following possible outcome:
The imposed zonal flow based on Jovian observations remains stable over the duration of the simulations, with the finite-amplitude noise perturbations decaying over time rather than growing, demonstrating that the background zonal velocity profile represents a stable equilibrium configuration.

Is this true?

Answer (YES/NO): YES